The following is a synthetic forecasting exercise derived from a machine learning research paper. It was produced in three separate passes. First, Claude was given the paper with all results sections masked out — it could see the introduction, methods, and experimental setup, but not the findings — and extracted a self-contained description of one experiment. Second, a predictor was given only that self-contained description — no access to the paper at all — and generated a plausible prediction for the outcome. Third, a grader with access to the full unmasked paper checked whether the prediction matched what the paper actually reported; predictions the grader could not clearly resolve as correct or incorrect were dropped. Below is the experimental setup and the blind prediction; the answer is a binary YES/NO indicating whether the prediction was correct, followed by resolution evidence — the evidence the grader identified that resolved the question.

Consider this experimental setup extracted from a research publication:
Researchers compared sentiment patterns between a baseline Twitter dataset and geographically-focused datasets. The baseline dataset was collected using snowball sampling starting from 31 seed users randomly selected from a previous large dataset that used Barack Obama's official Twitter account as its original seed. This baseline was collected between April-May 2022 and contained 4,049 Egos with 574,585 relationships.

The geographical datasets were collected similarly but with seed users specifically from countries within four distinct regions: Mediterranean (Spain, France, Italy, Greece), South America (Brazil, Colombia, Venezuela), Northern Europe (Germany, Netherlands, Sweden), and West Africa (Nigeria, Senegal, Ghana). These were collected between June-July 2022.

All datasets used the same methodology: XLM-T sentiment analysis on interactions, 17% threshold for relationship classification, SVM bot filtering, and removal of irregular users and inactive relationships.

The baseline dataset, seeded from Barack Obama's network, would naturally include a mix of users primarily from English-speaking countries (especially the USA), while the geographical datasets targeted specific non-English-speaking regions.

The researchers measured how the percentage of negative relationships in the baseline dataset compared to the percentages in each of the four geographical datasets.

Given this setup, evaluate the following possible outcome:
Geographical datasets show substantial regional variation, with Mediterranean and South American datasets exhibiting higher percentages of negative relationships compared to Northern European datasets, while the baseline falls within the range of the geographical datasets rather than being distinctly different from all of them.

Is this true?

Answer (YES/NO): NO